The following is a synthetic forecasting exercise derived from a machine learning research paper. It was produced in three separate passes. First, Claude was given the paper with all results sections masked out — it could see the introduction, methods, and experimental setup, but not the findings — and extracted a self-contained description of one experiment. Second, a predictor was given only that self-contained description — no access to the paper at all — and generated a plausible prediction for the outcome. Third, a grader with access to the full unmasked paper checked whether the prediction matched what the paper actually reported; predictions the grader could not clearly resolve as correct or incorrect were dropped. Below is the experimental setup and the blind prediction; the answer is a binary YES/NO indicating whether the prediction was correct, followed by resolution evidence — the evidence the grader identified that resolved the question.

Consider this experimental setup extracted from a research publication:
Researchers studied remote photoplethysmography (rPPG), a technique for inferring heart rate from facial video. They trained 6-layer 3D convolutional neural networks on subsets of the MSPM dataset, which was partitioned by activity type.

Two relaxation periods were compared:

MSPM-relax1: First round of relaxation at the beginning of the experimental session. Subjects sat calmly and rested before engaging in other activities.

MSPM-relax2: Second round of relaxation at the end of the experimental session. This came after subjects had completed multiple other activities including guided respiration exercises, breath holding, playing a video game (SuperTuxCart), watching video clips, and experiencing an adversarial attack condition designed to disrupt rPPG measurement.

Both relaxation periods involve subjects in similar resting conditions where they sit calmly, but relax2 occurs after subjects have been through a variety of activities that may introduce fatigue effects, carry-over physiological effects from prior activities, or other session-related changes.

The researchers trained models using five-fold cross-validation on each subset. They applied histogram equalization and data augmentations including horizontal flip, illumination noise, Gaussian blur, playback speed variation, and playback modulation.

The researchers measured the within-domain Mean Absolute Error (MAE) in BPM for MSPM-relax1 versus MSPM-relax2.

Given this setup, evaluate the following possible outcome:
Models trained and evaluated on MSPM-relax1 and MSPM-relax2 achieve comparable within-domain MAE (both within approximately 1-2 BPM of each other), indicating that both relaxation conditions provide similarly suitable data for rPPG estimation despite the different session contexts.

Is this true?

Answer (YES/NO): NO